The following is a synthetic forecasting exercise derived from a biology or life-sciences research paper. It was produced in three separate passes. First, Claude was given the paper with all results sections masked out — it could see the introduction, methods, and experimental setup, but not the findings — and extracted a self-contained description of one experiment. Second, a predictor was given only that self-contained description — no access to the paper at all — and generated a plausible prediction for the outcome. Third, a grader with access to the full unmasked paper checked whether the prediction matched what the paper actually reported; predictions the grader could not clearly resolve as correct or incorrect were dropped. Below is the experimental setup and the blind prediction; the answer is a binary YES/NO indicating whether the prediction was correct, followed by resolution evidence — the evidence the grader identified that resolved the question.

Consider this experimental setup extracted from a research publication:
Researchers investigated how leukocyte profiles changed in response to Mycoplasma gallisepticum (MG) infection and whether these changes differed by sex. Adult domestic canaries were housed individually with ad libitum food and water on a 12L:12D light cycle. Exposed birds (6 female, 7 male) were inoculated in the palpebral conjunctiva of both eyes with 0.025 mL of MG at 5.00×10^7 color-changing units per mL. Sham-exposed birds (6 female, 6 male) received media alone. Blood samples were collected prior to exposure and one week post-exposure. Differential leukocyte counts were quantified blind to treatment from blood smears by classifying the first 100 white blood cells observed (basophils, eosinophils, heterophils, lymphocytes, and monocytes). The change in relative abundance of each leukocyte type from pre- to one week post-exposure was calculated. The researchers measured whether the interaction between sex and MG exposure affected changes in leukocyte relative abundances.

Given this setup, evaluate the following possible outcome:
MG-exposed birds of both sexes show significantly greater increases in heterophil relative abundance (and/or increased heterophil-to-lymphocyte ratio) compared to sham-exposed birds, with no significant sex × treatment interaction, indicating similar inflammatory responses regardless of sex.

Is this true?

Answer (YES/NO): NO